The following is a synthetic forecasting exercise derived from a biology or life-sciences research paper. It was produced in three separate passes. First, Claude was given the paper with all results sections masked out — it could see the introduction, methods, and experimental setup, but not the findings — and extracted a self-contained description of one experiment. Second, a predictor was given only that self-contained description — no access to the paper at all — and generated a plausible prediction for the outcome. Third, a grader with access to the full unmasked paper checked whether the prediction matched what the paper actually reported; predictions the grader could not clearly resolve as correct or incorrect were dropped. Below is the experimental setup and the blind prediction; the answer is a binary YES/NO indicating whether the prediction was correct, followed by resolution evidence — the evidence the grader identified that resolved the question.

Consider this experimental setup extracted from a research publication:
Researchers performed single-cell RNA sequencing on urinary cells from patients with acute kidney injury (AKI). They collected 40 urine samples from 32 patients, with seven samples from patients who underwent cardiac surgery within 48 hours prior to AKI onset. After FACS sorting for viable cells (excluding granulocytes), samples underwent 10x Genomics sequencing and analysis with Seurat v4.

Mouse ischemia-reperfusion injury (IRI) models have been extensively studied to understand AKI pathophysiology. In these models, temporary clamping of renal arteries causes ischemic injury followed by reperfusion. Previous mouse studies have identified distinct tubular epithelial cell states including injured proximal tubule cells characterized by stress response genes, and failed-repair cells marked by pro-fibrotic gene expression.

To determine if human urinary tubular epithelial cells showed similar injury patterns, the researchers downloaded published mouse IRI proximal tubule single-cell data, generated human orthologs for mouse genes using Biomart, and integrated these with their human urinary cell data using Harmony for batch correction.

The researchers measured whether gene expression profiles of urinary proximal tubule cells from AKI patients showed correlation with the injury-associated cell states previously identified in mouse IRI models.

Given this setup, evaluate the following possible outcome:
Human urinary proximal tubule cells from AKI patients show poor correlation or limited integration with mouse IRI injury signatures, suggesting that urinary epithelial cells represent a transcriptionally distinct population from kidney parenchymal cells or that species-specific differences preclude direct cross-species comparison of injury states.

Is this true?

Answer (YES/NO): NO